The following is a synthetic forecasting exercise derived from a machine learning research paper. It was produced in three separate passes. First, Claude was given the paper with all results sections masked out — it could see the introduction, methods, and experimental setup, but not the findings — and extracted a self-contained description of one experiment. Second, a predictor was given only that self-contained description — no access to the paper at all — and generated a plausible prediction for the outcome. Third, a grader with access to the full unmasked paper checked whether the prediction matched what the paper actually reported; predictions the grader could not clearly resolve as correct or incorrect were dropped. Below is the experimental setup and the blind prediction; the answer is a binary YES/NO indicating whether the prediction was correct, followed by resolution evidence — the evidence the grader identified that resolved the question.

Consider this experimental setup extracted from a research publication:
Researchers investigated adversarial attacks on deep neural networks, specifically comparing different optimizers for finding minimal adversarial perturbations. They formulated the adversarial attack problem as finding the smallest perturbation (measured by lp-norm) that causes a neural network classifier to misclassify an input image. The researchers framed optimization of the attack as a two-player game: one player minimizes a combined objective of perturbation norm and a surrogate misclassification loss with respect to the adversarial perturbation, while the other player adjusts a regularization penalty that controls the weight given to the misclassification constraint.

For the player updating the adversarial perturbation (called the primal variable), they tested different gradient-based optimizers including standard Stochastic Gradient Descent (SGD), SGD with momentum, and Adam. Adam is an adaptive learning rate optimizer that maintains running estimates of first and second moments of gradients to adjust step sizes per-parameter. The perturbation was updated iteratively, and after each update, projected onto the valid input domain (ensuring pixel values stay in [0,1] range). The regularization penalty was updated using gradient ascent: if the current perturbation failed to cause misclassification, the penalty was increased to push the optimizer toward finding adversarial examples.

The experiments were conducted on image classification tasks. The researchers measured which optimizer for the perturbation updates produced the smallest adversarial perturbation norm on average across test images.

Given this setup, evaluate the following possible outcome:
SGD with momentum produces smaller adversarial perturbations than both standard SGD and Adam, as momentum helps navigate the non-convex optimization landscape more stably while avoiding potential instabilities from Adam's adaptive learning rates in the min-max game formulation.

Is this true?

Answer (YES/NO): NO